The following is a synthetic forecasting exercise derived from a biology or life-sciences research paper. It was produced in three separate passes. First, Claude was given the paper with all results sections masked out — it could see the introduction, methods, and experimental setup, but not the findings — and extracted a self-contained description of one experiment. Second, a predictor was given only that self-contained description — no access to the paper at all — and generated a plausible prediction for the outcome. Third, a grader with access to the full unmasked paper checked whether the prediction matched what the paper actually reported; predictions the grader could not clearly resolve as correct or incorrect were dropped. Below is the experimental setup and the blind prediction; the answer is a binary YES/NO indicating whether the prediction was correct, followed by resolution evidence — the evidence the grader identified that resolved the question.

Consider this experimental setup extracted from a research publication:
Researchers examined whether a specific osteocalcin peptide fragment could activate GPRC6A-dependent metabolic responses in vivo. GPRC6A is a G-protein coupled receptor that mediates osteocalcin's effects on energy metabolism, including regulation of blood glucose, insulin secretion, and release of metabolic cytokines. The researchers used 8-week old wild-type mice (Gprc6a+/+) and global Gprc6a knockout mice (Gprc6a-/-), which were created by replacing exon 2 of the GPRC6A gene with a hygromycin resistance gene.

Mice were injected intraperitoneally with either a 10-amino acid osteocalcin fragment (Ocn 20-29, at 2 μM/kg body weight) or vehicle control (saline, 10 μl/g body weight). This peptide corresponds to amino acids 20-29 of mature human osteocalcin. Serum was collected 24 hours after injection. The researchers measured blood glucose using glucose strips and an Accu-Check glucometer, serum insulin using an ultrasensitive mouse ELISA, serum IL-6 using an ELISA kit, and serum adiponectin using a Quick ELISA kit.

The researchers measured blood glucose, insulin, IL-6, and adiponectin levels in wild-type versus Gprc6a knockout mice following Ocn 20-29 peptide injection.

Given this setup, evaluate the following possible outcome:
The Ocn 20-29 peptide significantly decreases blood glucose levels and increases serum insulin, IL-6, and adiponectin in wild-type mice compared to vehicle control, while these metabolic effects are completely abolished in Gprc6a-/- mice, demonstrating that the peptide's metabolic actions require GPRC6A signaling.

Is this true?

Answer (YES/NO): NO